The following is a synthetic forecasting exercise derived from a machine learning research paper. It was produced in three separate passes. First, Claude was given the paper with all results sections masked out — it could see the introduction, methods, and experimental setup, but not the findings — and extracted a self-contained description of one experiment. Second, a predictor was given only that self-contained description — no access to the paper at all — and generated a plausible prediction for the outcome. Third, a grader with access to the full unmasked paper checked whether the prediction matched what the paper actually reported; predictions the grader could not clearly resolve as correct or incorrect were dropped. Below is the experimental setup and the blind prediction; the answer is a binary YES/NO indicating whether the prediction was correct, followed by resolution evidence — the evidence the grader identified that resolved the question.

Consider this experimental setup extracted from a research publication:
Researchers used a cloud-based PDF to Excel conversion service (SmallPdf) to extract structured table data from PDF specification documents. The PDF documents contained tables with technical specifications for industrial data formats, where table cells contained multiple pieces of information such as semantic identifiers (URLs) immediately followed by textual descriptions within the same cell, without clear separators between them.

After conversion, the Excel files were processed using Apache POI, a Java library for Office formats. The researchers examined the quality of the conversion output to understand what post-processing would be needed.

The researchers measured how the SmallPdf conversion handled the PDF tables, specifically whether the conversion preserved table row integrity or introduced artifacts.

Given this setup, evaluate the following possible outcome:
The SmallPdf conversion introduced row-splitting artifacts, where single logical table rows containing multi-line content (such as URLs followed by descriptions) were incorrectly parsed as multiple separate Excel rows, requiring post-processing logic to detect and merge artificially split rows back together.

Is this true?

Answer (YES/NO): YES